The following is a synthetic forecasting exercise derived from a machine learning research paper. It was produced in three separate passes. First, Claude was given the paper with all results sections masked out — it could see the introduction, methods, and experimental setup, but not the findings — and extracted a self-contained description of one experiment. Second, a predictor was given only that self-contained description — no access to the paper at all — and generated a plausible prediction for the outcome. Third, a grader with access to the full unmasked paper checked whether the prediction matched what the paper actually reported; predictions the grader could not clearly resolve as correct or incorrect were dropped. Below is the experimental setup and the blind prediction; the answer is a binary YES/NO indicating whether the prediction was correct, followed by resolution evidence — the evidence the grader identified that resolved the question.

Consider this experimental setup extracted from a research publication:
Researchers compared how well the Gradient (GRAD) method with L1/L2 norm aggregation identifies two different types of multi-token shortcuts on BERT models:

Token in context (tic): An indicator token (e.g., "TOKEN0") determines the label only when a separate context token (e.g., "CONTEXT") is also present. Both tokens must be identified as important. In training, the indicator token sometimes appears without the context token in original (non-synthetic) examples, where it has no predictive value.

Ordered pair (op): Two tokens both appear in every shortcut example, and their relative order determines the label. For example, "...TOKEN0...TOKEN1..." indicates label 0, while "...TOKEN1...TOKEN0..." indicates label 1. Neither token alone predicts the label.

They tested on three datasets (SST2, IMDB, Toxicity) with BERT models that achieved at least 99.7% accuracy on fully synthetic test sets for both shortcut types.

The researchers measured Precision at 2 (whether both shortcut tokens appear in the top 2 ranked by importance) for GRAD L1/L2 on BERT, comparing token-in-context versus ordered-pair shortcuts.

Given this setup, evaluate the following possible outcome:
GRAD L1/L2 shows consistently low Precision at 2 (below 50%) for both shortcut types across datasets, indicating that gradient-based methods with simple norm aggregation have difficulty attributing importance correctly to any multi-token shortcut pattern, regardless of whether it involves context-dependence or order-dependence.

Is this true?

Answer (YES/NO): NO